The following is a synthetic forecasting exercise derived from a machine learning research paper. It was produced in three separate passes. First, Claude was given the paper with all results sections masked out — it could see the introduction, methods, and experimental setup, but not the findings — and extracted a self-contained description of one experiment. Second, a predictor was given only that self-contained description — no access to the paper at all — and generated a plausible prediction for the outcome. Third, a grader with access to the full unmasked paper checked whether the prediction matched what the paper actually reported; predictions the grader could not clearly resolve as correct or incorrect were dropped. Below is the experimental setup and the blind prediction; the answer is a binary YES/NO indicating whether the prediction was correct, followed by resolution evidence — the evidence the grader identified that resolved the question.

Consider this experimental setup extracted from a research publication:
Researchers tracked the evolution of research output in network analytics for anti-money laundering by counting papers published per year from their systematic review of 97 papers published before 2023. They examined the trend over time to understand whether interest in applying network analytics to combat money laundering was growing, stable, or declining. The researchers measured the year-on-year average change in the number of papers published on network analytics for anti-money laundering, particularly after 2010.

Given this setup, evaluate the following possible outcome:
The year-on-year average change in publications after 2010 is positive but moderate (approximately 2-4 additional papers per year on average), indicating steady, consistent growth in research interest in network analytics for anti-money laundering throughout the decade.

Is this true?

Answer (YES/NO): NO